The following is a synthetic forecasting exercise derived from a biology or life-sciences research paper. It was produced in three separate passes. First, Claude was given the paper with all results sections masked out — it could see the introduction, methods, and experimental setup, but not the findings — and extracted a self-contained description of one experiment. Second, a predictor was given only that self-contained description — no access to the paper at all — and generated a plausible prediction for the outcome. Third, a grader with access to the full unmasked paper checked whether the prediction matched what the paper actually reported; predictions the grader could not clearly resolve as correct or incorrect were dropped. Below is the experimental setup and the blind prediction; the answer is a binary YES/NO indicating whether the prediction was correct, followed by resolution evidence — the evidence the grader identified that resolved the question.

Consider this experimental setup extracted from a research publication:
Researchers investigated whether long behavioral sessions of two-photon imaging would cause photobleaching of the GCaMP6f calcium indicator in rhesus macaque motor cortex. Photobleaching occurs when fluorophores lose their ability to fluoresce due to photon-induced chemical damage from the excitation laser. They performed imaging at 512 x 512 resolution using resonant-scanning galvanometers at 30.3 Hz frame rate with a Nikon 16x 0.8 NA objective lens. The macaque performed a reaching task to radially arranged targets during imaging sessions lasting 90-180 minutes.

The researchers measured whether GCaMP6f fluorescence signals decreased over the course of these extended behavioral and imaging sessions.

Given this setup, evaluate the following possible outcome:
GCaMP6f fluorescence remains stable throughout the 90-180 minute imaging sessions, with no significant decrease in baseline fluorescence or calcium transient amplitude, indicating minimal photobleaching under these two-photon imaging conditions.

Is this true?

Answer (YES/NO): YES